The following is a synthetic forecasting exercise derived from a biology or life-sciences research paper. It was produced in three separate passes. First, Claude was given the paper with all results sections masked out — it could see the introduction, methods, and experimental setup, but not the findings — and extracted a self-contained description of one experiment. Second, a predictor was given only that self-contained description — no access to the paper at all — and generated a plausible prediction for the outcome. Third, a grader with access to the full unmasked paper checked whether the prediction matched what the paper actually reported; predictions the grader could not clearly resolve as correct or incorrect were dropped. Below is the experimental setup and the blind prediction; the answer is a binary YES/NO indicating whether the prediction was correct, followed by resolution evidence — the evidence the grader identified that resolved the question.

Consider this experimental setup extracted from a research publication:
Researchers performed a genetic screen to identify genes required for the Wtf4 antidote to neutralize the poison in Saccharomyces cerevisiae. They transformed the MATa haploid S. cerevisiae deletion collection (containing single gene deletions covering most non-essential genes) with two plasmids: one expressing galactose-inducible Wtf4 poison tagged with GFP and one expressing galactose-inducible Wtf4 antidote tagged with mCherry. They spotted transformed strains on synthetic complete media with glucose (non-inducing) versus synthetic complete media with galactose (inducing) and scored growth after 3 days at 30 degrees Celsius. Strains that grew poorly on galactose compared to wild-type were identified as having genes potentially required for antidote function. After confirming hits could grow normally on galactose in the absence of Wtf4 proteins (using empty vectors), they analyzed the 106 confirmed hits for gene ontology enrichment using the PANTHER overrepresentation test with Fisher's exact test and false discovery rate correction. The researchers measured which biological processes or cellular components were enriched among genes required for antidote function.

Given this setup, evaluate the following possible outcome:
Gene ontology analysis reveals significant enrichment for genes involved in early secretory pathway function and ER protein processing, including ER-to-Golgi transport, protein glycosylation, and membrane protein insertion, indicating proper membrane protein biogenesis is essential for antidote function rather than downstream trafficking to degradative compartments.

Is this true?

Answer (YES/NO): NO